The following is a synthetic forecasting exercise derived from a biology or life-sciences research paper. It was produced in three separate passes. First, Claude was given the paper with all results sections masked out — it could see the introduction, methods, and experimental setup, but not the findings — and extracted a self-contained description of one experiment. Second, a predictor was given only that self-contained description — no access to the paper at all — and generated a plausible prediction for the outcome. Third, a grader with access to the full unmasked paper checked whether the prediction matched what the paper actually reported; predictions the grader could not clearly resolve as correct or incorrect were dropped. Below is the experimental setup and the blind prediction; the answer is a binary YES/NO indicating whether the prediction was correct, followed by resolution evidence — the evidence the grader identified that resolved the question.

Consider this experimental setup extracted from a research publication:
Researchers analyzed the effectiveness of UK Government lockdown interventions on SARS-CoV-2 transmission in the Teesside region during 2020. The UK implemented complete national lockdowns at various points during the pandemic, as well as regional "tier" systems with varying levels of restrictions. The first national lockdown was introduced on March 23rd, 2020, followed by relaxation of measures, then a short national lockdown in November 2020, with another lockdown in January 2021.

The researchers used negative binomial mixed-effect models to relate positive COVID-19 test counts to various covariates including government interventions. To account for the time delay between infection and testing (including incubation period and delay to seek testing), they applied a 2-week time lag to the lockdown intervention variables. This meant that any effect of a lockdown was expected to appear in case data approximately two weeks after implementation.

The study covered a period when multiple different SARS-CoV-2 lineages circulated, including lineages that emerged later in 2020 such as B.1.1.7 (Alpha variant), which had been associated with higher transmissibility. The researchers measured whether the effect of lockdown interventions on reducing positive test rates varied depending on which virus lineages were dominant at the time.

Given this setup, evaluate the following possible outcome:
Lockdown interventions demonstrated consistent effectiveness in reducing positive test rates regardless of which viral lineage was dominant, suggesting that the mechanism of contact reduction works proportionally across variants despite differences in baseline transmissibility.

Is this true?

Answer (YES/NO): NO